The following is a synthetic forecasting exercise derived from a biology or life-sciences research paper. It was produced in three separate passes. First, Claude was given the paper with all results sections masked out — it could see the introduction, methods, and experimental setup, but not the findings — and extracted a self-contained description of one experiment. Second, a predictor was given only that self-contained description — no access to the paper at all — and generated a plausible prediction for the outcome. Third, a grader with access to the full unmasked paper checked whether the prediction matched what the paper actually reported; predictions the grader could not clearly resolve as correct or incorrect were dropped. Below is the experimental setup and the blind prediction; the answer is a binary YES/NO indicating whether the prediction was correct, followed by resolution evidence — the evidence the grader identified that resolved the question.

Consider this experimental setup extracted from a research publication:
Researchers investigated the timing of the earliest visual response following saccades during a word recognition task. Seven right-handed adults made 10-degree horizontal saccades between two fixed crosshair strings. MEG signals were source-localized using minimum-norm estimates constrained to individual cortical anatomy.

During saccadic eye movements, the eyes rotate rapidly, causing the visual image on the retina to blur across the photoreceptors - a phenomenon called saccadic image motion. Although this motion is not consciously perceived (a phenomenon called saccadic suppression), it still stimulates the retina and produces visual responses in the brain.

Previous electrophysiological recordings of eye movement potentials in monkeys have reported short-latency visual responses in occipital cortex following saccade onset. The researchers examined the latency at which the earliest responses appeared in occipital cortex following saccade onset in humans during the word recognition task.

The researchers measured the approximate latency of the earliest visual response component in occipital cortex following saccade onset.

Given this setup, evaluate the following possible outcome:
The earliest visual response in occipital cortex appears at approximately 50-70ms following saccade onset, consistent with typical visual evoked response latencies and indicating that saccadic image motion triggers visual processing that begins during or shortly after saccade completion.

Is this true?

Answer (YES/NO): YES